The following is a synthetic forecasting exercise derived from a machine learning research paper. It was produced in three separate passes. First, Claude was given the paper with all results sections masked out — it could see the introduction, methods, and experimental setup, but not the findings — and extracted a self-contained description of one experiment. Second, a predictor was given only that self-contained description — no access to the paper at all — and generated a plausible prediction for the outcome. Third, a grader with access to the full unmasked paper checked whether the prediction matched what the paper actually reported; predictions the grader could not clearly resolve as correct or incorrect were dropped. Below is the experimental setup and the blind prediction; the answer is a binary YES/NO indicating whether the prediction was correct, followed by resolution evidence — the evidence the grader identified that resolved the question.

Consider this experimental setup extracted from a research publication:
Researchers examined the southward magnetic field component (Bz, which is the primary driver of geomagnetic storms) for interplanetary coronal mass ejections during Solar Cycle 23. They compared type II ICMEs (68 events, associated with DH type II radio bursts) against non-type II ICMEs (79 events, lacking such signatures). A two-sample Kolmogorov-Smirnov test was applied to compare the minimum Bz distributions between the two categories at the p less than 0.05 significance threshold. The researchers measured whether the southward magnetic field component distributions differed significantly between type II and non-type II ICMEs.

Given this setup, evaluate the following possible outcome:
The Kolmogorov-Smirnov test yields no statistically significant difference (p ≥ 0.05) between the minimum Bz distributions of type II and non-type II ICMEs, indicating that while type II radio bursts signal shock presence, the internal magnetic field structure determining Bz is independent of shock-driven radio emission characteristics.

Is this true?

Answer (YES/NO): YES